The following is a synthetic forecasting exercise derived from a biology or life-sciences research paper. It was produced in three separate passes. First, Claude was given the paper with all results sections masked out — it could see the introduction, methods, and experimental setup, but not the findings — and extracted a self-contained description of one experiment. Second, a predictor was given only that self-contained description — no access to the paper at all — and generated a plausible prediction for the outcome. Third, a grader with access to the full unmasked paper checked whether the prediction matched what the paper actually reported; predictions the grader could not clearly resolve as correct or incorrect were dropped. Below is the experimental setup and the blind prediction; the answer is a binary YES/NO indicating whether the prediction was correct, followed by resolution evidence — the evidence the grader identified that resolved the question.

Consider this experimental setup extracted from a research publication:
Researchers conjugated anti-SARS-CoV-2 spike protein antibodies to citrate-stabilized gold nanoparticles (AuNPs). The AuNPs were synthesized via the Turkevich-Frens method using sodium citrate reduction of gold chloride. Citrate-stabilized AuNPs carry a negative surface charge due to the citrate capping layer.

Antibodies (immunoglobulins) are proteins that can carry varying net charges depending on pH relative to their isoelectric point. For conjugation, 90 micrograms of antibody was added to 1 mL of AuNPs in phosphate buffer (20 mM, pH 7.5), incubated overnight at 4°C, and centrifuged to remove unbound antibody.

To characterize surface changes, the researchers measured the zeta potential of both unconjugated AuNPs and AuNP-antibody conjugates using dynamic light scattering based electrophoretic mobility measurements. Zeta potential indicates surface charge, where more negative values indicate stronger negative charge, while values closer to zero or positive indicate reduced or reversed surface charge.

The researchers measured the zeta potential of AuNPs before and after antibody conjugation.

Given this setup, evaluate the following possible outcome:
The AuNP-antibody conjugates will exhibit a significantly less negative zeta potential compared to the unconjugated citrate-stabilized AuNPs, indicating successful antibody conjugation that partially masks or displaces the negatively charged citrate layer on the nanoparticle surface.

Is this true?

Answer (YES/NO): NO